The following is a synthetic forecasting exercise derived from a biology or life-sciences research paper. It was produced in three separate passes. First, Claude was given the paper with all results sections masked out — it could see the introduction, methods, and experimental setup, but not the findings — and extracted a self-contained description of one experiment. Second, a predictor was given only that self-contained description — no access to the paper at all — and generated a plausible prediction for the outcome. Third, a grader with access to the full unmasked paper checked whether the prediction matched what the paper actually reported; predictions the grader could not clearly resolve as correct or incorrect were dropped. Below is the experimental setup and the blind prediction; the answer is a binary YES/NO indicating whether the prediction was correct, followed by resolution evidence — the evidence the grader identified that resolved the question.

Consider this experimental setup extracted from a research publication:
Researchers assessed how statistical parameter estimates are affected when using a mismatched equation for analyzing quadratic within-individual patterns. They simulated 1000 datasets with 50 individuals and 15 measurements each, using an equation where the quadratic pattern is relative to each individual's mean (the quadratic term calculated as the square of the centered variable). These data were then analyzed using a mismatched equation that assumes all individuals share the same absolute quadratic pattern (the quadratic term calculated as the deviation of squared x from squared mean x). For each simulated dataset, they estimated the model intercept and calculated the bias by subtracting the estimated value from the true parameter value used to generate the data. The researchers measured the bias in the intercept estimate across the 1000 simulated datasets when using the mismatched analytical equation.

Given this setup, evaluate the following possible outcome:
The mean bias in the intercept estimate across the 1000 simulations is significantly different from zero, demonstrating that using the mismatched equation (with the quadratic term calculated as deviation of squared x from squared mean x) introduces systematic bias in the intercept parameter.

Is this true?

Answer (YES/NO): YES